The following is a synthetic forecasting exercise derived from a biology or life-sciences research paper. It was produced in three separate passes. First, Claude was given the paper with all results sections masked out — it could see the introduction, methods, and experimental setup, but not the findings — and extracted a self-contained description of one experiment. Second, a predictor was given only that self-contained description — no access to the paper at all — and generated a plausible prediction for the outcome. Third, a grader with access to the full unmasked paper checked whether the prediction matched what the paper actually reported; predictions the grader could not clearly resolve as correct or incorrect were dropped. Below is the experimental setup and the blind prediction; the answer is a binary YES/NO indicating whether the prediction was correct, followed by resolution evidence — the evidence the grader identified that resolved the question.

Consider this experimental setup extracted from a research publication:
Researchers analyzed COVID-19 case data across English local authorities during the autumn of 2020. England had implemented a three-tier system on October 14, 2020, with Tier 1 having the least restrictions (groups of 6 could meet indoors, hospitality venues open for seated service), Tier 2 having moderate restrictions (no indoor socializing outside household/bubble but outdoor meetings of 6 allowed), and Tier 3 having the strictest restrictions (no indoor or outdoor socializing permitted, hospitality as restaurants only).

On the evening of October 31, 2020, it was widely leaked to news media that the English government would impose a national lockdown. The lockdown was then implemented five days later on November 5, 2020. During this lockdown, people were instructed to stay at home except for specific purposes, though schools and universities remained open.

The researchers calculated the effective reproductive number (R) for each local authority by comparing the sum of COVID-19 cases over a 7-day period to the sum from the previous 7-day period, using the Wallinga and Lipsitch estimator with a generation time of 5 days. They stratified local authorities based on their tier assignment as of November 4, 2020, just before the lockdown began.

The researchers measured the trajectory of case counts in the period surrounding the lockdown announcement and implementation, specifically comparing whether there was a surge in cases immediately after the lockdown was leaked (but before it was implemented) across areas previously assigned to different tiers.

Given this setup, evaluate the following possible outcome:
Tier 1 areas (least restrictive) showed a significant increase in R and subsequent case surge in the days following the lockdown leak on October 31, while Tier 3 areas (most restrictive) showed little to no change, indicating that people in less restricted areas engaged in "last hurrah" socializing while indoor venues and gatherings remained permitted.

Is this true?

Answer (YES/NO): NO